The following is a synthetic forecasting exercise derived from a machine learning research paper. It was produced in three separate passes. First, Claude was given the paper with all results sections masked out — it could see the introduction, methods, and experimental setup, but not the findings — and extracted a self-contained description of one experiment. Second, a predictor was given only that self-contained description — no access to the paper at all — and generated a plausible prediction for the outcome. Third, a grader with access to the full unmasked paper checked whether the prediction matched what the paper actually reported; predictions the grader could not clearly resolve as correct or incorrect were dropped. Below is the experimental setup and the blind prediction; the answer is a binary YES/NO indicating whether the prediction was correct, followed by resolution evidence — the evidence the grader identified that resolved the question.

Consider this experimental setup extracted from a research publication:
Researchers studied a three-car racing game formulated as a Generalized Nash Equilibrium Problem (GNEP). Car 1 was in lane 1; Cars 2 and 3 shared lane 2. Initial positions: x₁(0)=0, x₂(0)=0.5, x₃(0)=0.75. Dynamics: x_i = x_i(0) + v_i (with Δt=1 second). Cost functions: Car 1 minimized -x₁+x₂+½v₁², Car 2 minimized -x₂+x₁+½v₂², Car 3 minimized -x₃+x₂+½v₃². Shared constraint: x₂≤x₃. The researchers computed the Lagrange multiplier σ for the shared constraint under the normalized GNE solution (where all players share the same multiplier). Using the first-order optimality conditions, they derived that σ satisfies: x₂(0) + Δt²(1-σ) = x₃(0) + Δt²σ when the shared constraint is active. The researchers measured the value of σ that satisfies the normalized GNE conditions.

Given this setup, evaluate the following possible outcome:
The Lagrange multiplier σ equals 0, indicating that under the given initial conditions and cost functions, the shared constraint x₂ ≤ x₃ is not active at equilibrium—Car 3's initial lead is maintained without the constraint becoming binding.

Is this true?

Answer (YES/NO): NO